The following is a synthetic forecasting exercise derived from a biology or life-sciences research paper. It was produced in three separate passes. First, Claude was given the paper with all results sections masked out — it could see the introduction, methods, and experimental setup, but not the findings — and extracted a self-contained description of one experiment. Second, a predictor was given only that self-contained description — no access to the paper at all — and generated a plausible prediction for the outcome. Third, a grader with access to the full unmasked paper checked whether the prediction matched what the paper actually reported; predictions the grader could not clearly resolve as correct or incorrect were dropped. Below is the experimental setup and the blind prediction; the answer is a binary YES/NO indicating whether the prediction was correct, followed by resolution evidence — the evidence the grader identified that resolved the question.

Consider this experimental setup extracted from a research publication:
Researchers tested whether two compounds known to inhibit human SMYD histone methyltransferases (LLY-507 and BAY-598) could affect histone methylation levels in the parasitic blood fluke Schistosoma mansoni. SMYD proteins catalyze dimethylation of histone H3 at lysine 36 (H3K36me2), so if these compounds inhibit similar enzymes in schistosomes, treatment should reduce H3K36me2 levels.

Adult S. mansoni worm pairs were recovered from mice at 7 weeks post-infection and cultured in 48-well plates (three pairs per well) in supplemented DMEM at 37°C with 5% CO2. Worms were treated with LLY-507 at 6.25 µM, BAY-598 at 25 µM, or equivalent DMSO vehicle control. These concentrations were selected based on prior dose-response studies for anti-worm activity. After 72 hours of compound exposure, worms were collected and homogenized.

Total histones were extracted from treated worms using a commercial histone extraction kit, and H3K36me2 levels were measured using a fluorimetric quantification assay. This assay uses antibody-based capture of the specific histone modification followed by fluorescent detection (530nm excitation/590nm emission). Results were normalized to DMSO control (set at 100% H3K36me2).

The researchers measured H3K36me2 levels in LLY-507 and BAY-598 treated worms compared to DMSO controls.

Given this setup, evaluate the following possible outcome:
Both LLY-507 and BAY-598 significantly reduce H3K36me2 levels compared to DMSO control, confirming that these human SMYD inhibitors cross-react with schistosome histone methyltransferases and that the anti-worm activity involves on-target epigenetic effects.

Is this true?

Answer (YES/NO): YES